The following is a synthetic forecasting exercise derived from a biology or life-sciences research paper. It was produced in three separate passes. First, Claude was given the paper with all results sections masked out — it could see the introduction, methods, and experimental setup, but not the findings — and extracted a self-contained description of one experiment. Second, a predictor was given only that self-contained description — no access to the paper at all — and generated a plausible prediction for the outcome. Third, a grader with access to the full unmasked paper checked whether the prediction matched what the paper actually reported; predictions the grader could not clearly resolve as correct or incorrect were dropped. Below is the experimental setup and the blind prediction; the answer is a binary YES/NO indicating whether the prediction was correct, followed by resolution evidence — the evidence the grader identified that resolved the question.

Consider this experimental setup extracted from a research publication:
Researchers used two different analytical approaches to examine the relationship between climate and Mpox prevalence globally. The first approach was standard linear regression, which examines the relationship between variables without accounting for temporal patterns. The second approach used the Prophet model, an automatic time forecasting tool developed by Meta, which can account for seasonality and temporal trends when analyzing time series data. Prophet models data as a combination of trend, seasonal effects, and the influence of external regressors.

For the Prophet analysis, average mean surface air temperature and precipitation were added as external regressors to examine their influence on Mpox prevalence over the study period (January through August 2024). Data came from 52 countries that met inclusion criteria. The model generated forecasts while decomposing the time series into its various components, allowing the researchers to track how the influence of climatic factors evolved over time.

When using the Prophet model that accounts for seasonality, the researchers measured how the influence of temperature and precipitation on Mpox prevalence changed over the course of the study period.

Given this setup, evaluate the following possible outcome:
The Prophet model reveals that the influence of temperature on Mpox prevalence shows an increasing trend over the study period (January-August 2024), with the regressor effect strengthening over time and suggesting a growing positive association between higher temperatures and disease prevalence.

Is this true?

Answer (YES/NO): NO